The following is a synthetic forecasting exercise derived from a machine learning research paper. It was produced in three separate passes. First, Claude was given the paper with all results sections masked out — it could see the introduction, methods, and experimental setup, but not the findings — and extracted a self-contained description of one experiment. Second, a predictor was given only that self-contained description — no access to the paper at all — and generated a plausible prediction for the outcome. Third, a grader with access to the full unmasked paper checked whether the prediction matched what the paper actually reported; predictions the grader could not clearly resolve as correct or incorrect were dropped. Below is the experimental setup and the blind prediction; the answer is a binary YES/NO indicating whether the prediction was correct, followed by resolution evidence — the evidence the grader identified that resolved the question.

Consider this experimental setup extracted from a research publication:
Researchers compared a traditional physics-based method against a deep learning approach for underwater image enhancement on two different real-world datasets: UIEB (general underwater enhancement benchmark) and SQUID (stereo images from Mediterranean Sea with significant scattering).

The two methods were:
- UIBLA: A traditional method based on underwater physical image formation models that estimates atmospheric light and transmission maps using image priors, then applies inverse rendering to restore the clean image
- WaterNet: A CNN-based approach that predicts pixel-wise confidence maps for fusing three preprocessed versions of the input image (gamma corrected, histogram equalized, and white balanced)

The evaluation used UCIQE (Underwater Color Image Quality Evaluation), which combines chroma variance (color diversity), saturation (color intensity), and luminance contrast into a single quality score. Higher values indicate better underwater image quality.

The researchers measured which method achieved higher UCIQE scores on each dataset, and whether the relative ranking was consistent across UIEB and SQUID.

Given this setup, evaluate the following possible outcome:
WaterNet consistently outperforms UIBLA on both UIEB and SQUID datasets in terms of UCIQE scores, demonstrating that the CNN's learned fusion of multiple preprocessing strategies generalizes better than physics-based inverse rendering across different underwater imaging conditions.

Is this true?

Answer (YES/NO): NO